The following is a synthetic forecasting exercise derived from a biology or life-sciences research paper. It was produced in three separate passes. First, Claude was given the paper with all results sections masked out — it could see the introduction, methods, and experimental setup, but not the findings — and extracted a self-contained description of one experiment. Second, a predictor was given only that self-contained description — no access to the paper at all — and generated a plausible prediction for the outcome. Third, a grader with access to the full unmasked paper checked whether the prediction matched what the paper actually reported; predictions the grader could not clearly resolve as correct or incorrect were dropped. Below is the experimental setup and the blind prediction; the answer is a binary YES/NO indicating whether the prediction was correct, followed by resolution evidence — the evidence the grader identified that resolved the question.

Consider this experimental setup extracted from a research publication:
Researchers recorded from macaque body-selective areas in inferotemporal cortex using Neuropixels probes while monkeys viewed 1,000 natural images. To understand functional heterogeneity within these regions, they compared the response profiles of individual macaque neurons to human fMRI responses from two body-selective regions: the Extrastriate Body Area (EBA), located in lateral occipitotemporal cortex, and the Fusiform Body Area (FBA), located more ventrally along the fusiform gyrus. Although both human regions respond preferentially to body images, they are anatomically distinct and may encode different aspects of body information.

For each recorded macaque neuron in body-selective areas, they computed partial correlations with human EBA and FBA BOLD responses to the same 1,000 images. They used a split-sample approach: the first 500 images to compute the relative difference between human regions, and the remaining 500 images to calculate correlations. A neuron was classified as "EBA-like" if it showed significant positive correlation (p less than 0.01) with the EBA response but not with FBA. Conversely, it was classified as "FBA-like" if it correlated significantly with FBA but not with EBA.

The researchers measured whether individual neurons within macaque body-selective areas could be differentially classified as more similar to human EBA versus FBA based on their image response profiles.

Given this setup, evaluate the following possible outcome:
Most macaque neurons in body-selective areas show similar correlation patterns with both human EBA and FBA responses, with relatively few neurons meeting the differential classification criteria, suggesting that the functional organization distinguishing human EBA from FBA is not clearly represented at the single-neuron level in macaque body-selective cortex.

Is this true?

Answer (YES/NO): NO